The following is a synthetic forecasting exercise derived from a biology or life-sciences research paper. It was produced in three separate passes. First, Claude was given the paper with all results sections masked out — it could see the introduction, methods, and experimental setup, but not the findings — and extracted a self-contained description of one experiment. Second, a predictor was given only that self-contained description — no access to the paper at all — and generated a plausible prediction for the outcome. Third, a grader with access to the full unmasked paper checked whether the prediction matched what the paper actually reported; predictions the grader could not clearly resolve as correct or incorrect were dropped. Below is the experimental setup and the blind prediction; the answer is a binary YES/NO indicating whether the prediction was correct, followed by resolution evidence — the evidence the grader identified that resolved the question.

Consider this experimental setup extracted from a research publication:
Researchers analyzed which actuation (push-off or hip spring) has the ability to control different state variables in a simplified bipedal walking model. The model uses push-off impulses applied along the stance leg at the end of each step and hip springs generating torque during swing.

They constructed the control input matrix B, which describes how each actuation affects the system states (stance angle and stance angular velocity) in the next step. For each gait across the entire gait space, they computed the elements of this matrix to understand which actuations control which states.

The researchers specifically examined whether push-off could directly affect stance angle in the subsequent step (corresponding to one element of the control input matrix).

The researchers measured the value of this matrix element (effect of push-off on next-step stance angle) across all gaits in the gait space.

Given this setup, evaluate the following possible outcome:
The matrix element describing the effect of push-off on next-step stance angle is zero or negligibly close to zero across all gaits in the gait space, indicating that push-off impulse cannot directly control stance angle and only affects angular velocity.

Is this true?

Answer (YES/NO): YES